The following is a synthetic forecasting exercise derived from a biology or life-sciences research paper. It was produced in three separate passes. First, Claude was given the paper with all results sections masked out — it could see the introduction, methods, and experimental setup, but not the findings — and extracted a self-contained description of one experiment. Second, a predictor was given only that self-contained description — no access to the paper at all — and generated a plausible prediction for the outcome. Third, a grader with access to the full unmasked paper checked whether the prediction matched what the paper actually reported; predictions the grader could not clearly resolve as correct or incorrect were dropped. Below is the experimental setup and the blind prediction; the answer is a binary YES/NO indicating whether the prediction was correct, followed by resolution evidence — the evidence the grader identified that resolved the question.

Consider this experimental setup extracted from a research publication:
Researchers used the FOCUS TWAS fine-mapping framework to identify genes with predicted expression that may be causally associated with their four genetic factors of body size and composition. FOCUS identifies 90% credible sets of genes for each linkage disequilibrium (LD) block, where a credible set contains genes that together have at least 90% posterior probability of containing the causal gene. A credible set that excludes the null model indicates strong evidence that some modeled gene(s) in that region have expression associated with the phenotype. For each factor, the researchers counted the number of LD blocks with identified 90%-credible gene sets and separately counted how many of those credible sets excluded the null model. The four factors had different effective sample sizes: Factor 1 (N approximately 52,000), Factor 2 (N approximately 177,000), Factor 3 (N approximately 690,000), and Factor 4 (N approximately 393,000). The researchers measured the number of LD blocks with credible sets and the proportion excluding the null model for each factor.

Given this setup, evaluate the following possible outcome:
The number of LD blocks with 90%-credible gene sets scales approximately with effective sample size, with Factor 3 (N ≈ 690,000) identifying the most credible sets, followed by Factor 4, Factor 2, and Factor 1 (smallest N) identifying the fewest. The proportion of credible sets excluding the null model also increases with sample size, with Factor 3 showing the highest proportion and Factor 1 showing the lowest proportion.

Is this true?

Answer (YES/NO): NO